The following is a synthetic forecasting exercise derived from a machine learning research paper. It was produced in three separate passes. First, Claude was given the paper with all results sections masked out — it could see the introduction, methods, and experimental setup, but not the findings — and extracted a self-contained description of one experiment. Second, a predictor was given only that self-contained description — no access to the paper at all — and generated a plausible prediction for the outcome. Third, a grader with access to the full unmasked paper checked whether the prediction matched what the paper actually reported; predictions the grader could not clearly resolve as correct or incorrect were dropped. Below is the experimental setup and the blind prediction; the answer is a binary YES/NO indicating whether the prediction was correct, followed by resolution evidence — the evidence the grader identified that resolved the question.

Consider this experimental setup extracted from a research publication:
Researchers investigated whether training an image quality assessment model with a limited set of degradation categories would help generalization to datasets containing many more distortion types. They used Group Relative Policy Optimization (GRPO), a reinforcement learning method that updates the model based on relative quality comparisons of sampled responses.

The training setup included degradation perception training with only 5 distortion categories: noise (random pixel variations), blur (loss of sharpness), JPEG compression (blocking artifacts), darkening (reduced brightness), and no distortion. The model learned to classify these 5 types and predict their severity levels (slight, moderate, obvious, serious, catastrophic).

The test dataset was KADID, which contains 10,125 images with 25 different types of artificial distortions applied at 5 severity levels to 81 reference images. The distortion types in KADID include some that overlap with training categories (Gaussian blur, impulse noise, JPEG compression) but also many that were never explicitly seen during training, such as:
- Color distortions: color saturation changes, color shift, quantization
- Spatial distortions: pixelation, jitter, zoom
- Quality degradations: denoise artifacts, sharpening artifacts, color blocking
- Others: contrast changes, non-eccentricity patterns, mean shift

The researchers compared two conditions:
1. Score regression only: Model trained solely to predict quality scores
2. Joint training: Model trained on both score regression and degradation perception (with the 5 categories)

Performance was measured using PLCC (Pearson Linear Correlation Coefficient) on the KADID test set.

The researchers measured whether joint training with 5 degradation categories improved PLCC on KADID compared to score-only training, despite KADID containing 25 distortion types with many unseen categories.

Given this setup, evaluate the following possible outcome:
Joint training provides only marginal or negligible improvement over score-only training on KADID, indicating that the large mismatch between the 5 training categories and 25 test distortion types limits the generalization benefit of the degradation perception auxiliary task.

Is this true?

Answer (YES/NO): NO